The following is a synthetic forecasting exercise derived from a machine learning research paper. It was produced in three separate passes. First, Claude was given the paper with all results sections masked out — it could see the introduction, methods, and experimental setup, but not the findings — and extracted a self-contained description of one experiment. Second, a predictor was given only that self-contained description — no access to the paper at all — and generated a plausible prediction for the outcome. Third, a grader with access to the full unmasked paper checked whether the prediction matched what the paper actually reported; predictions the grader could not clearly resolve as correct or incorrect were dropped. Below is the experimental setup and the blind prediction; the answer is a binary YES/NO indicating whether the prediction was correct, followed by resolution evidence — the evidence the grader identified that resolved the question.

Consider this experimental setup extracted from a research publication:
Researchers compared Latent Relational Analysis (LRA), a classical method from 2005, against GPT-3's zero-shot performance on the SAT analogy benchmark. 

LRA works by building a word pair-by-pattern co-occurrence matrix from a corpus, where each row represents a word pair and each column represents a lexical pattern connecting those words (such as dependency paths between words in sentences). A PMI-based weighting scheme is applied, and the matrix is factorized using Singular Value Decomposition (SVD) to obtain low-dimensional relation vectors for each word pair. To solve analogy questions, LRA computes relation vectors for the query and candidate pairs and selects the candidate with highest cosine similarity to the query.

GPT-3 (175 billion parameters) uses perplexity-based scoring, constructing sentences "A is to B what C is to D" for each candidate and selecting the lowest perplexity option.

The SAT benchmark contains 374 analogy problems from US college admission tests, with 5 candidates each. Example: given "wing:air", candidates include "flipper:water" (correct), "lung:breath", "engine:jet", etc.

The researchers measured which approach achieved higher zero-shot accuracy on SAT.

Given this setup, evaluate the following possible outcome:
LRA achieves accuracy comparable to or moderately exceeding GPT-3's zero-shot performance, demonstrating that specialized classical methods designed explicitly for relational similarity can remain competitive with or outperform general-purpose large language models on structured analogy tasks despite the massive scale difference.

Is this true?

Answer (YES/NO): YES